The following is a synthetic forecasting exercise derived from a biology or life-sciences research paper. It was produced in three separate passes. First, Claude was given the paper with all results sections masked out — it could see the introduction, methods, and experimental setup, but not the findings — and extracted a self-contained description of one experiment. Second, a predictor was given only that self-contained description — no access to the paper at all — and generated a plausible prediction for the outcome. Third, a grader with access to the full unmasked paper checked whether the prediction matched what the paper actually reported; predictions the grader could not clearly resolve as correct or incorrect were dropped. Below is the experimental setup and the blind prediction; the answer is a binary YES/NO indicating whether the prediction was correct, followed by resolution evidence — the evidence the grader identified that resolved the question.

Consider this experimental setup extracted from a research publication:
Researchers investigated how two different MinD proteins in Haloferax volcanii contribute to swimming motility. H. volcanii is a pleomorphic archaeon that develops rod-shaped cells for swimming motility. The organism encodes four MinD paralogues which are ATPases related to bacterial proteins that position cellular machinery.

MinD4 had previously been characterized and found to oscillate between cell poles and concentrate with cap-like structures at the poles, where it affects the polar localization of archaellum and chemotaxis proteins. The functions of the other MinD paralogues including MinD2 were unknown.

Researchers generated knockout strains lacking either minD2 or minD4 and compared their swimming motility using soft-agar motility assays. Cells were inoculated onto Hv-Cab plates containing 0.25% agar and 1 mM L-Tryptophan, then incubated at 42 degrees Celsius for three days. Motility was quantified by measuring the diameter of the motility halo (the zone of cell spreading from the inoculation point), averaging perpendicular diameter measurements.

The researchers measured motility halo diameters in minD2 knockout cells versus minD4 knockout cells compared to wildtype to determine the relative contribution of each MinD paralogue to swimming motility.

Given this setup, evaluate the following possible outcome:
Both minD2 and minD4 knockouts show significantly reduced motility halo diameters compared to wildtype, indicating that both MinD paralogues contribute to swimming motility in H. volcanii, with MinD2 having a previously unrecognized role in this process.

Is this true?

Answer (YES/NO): YES